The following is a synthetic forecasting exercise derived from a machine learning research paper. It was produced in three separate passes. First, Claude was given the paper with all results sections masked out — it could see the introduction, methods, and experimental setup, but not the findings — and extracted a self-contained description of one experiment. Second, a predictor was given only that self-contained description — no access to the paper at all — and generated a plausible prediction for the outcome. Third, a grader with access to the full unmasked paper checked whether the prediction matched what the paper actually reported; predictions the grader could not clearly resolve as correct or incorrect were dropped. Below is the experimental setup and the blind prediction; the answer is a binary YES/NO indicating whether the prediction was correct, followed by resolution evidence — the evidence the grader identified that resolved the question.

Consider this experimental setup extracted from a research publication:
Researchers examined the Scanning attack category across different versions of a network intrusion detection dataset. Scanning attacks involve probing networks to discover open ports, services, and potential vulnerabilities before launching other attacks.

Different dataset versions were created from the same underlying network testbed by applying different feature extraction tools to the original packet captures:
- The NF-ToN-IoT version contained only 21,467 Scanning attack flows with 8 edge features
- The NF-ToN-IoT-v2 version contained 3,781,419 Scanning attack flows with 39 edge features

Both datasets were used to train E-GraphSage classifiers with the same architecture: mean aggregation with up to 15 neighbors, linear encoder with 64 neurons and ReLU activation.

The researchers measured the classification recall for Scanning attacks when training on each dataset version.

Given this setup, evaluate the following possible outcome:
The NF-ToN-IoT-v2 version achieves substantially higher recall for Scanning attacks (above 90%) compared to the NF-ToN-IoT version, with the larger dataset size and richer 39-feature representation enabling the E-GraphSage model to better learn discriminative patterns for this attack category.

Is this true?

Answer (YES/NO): YES